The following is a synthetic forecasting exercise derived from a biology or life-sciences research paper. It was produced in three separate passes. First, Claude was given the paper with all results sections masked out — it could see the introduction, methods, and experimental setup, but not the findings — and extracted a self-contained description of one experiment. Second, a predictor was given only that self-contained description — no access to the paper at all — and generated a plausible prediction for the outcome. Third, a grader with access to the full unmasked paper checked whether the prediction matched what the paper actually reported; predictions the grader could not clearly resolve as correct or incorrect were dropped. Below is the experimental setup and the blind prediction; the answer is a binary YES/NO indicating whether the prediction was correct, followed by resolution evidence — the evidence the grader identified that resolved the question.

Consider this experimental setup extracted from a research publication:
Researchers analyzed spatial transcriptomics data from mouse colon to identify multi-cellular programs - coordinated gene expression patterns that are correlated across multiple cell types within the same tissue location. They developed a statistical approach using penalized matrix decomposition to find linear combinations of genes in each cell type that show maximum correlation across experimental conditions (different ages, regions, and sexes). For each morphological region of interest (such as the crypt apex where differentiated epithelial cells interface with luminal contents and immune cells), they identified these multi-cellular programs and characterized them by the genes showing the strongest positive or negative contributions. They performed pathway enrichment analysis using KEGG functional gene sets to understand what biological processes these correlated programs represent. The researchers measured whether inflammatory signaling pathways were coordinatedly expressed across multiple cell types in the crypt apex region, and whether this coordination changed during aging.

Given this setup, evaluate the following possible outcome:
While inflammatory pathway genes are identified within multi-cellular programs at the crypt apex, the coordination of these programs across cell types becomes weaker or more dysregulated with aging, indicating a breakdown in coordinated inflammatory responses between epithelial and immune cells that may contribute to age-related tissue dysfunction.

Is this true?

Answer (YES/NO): NO